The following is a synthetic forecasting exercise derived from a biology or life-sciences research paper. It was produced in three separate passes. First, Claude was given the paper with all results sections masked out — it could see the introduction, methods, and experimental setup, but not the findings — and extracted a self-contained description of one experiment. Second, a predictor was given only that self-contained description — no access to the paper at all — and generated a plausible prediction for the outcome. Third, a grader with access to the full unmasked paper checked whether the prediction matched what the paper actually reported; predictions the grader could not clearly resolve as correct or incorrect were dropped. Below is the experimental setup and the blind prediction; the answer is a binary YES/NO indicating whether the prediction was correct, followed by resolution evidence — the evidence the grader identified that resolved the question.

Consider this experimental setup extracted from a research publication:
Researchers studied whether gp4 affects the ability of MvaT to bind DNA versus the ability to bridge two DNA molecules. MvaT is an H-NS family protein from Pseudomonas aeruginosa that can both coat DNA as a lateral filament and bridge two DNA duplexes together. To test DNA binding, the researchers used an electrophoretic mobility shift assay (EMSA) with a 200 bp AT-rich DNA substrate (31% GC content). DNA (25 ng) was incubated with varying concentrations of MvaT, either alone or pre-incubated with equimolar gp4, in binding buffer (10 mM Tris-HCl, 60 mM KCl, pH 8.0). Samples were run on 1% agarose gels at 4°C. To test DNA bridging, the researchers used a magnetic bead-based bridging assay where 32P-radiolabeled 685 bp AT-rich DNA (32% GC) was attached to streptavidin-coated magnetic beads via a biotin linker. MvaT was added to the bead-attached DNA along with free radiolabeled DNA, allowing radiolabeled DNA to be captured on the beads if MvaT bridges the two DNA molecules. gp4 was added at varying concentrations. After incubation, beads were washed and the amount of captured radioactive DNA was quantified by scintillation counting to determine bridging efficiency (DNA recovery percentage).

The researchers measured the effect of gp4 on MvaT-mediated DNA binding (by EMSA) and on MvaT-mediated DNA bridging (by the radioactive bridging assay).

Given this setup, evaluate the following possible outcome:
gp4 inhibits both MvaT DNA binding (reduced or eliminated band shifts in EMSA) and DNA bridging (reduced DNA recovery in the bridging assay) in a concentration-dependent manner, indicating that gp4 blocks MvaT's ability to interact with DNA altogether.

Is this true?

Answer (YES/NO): NO